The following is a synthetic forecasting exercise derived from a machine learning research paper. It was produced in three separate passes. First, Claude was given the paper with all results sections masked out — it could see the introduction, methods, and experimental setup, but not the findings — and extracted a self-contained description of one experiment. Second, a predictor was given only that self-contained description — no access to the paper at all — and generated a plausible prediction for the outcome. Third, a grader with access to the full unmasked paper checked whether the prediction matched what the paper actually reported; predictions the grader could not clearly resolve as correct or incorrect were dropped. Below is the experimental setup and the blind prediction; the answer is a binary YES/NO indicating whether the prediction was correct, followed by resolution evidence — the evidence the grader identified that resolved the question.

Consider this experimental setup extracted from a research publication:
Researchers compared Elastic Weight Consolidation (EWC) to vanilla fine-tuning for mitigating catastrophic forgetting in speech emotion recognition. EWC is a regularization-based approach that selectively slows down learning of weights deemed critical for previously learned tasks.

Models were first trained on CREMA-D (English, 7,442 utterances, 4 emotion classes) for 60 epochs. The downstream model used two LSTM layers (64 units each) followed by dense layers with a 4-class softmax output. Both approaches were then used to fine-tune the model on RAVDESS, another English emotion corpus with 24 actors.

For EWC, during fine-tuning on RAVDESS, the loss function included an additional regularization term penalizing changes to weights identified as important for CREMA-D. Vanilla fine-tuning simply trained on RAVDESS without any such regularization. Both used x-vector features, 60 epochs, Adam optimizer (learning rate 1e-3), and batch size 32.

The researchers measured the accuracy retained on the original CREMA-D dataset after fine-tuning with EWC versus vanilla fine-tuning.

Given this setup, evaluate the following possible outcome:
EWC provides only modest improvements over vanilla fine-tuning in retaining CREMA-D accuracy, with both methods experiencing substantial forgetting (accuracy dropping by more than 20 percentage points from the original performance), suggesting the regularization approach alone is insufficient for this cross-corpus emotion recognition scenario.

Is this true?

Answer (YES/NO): NO